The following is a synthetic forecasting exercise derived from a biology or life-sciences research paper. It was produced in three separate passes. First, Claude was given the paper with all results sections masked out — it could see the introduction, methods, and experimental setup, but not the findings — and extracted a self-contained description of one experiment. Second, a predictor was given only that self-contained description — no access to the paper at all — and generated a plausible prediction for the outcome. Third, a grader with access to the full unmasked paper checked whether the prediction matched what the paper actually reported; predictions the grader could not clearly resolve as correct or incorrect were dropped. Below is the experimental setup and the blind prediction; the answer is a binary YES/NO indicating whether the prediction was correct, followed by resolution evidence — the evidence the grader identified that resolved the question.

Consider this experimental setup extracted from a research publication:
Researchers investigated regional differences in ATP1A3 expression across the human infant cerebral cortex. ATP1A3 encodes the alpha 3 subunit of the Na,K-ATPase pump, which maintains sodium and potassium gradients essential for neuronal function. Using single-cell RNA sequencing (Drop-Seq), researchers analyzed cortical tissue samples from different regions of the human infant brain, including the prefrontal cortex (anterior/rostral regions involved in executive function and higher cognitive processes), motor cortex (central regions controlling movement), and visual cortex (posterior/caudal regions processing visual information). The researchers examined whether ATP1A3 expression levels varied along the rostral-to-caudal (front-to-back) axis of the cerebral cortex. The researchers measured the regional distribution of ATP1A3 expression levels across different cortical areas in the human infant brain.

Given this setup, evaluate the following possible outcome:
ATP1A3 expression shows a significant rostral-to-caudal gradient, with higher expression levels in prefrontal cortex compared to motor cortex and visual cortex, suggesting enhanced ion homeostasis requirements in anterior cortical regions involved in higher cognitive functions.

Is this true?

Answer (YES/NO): YES